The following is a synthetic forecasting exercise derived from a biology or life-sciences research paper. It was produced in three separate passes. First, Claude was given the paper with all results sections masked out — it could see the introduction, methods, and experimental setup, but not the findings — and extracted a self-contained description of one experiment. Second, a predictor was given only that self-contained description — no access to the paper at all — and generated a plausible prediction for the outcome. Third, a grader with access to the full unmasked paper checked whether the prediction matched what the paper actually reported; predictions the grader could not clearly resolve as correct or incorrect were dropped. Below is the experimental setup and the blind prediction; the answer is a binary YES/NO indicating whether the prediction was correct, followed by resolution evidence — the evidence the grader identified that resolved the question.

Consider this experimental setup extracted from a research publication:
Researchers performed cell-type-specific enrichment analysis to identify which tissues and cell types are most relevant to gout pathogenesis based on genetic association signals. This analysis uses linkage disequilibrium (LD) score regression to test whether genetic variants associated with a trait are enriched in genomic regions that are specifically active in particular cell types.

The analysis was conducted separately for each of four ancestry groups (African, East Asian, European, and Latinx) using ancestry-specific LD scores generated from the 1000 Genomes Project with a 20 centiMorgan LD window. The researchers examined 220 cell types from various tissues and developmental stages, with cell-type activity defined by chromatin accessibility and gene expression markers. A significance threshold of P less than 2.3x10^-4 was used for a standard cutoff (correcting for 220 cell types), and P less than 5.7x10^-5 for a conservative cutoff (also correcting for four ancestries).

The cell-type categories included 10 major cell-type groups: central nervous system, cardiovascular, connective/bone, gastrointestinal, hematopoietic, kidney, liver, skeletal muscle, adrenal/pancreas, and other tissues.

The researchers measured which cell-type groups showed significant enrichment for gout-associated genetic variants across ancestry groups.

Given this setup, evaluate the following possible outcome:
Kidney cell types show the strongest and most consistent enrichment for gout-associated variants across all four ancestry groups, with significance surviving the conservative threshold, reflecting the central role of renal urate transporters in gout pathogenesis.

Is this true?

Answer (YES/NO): NO